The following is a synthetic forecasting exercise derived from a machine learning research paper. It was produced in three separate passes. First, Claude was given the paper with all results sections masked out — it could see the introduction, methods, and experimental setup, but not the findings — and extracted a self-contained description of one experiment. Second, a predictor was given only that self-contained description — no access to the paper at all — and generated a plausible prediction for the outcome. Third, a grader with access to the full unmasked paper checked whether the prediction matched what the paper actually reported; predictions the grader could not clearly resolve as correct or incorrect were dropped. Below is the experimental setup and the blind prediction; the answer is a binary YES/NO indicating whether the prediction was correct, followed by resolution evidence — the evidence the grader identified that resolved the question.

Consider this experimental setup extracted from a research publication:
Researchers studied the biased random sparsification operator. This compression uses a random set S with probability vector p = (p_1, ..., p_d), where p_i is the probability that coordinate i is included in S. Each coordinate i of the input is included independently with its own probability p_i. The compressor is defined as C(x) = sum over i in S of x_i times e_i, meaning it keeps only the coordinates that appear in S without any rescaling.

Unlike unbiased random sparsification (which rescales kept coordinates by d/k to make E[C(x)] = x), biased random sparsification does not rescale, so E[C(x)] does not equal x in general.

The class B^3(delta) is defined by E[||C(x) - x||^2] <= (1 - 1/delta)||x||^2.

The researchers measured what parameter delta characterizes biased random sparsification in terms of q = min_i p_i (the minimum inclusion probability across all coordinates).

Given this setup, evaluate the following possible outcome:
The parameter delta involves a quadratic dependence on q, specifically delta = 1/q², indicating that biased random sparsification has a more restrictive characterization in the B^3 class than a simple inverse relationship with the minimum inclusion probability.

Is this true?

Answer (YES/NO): NO